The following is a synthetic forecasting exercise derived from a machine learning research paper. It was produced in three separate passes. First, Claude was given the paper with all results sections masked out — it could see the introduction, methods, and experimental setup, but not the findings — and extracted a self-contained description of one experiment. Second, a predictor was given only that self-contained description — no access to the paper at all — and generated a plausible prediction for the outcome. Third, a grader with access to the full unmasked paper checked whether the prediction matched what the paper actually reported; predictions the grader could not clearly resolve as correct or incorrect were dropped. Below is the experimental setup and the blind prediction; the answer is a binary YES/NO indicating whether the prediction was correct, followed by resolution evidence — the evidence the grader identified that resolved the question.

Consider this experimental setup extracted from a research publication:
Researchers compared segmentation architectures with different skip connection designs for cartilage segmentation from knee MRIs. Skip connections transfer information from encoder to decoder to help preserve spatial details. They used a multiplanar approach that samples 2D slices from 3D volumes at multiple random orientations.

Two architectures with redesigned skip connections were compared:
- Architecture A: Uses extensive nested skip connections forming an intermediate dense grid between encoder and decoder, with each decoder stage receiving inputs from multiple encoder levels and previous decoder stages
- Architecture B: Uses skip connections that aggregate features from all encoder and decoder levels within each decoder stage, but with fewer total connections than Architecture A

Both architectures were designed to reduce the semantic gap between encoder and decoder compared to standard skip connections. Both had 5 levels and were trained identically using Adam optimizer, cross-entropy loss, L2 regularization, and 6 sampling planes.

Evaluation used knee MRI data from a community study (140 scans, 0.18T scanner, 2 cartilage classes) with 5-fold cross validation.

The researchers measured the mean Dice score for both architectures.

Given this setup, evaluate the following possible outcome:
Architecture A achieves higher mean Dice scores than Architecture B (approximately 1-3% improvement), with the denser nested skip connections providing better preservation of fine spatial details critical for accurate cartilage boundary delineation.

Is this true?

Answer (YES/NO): NO